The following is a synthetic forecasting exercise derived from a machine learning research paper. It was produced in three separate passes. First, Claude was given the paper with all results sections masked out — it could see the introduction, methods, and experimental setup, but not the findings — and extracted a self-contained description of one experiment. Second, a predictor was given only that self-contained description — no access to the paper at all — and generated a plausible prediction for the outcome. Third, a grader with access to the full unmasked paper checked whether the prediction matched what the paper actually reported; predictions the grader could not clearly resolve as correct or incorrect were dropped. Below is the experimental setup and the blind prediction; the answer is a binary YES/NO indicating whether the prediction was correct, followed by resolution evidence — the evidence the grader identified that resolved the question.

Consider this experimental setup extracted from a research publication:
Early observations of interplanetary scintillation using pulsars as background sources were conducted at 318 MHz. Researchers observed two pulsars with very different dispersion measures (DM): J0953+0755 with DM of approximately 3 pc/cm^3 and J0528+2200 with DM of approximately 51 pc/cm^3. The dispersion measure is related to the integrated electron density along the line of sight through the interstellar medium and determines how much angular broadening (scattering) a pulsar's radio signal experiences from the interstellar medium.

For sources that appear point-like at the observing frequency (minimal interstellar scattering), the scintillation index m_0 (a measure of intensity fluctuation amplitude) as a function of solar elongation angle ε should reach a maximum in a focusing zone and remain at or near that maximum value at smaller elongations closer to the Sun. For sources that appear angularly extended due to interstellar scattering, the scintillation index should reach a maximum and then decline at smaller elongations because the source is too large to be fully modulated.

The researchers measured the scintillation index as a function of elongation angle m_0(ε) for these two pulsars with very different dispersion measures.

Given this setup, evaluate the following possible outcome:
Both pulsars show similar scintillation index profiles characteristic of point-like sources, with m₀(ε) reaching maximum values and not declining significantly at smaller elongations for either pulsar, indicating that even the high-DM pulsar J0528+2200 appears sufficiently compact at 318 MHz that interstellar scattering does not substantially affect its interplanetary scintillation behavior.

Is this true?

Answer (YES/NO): NO